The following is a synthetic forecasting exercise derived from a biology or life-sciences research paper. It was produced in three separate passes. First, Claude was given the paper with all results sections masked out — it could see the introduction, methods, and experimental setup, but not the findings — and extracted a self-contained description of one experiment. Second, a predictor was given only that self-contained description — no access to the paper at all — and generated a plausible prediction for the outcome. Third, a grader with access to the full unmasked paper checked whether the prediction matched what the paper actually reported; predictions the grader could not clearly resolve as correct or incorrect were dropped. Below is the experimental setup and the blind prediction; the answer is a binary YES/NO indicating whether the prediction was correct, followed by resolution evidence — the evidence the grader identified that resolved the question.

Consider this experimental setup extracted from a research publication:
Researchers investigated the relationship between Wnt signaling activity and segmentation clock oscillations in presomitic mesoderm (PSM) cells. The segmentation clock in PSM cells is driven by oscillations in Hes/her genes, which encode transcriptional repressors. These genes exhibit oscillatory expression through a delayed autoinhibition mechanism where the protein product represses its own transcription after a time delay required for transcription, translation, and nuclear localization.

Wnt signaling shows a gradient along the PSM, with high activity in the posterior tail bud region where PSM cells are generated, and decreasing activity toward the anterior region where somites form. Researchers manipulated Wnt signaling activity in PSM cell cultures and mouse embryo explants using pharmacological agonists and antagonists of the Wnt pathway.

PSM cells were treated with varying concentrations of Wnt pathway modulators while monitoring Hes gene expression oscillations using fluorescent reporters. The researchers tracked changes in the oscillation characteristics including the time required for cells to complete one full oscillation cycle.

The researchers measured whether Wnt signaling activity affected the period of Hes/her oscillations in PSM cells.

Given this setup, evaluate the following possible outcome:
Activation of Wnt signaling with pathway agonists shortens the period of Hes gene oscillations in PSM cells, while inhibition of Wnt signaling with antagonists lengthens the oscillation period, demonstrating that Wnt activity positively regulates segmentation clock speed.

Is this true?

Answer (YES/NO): YES